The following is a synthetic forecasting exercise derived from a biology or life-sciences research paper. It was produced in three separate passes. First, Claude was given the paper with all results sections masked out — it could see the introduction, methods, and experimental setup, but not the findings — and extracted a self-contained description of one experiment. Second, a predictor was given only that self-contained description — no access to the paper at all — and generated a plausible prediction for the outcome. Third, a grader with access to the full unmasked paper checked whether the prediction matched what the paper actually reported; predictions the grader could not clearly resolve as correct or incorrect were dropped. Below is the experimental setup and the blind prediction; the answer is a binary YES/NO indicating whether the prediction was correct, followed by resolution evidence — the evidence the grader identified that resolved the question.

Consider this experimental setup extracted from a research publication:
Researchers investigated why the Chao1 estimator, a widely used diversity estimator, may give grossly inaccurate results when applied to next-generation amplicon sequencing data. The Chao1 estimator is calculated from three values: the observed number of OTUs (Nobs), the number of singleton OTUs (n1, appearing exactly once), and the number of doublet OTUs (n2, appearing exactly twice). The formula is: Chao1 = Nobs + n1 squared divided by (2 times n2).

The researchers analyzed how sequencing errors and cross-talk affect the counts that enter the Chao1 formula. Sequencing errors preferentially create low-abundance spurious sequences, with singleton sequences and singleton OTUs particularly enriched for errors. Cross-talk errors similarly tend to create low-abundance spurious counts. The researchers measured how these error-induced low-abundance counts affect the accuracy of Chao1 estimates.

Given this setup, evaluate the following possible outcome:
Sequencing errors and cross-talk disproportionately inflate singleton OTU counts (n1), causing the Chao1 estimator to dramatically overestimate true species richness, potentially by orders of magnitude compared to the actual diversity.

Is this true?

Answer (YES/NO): YES